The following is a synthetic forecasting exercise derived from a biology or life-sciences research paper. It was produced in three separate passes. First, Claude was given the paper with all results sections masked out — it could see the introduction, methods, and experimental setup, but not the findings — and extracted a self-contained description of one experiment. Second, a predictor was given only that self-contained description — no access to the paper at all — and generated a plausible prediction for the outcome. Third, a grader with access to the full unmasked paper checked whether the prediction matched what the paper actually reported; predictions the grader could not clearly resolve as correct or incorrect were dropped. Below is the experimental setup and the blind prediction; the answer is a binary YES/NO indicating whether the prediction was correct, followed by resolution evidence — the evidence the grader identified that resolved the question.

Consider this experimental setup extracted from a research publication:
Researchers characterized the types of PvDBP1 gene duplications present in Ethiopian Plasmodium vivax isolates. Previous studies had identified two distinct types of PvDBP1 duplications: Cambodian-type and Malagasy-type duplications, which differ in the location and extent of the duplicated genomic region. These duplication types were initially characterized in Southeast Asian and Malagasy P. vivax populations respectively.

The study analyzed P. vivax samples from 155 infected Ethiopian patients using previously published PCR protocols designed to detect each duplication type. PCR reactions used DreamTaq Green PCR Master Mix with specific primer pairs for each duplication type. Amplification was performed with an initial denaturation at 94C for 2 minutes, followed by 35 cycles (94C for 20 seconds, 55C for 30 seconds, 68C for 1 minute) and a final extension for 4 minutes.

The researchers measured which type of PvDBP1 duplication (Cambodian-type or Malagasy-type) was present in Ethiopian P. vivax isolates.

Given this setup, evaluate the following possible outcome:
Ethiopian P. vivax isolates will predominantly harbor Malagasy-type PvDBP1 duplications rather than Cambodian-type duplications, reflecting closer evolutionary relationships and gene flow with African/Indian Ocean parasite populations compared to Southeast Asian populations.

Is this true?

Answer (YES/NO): NO